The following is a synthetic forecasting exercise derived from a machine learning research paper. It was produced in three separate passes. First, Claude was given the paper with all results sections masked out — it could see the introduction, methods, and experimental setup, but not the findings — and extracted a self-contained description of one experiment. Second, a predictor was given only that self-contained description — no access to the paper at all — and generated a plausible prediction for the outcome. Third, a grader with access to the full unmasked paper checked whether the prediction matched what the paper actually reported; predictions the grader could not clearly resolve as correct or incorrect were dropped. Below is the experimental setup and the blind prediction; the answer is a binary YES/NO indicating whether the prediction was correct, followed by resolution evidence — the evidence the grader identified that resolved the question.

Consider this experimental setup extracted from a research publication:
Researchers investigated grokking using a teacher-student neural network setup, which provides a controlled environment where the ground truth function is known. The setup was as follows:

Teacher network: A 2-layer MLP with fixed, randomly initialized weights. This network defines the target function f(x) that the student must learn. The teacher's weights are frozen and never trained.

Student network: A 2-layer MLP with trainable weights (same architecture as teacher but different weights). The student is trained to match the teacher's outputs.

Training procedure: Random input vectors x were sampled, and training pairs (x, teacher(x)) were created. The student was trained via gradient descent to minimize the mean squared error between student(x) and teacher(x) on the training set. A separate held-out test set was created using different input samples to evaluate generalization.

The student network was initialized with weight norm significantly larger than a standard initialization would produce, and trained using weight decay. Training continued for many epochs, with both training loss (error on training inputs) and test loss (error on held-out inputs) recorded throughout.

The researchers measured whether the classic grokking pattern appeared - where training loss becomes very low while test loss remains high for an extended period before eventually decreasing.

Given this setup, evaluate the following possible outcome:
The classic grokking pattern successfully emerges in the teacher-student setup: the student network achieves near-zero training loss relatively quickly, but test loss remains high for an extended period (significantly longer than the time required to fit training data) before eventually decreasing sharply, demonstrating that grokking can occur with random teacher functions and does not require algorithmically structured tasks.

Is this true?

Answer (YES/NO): YES